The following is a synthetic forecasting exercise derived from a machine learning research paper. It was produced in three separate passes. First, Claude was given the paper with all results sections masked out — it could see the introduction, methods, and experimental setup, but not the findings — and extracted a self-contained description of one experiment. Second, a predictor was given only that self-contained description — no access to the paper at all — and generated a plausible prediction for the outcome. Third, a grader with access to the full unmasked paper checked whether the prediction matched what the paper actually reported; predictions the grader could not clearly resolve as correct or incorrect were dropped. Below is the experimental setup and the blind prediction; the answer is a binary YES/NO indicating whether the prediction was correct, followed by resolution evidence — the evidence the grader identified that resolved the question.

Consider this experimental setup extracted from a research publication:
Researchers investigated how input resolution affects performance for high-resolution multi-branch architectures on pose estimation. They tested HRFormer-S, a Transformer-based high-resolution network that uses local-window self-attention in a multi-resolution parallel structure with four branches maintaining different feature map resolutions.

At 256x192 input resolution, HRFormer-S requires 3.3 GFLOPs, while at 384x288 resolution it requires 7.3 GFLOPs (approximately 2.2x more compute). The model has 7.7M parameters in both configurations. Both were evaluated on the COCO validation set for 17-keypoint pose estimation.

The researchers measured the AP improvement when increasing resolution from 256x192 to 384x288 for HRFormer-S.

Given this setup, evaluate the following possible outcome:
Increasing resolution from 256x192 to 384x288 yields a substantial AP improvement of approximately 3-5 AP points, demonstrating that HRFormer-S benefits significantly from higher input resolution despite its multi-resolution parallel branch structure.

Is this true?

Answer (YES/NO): NO